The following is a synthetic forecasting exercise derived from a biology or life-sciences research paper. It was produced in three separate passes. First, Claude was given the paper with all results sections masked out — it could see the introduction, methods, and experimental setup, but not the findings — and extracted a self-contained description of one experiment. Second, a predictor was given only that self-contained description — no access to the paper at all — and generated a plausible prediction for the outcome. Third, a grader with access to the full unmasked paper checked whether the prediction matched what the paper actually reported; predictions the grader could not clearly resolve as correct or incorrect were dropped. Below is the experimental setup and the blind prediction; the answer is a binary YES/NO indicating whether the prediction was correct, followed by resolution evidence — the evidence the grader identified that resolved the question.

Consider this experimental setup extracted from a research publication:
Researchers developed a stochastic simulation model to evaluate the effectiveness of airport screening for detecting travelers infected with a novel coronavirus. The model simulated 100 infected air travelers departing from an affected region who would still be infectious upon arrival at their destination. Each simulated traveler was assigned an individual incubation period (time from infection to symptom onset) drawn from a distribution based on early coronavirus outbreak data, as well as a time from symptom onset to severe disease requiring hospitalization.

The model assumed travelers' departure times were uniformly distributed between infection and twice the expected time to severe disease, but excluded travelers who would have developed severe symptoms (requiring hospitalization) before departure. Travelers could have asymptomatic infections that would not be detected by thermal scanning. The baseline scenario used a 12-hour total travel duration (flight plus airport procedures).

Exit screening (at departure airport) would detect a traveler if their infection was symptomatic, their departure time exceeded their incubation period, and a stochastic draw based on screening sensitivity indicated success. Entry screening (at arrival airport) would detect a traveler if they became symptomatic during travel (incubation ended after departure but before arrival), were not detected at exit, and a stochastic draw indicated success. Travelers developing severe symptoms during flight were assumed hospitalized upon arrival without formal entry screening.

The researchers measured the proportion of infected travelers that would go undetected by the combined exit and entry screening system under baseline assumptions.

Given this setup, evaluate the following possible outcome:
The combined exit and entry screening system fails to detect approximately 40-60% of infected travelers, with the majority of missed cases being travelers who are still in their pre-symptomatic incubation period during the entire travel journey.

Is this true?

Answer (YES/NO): NO